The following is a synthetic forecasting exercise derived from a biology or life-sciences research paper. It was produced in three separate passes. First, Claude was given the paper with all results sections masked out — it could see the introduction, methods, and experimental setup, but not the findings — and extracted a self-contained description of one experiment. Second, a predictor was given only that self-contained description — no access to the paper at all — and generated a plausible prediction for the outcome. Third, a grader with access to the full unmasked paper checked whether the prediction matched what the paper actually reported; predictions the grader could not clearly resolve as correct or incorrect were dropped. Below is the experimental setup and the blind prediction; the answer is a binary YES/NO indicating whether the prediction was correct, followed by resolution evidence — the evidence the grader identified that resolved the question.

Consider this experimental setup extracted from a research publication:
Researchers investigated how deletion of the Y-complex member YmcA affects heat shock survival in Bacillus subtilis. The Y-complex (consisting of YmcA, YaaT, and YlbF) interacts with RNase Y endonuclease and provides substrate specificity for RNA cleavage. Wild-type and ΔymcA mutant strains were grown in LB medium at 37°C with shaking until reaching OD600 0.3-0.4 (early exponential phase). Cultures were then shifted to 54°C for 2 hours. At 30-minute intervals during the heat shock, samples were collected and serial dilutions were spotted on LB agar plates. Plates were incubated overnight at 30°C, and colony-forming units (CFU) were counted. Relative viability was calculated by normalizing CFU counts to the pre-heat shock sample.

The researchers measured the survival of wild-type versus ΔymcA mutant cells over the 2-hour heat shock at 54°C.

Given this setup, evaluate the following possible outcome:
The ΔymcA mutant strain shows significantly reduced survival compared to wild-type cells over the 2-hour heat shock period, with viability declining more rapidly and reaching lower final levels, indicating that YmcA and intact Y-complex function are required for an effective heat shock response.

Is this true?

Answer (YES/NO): YES